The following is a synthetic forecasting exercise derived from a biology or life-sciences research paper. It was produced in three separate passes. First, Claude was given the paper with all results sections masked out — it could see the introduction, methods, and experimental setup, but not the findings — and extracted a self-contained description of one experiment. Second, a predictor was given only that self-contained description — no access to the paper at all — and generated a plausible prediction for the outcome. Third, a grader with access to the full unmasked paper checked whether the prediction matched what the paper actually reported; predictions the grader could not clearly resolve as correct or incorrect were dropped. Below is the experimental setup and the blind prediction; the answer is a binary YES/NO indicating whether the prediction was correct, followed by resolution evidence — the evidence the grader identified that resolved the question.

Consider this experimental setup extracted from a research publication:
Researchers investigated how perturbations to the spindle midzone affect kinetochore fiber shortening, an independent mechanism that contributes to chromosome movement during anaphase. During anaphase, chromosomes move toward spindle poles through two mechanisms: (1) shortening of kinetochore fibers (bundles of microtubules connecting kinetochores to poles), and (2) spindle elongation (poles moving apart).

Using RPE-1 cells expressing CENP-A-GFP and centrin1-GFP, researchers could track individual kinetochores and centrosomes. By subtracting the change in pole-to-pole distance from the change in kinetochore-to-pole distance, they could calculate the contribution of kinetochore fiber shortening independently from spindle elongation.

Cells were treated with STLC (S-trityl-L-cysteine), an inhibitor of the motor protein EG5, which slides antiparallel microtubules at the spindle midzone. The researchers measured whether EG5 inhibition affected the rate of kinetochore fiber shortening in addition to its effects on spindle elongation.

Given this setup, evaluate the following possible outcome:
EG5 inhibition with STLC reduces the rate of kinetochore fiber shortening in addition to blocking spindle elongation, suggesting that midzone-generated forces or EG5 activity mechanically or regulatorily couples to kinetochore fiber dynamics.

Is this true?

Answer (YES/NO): NO